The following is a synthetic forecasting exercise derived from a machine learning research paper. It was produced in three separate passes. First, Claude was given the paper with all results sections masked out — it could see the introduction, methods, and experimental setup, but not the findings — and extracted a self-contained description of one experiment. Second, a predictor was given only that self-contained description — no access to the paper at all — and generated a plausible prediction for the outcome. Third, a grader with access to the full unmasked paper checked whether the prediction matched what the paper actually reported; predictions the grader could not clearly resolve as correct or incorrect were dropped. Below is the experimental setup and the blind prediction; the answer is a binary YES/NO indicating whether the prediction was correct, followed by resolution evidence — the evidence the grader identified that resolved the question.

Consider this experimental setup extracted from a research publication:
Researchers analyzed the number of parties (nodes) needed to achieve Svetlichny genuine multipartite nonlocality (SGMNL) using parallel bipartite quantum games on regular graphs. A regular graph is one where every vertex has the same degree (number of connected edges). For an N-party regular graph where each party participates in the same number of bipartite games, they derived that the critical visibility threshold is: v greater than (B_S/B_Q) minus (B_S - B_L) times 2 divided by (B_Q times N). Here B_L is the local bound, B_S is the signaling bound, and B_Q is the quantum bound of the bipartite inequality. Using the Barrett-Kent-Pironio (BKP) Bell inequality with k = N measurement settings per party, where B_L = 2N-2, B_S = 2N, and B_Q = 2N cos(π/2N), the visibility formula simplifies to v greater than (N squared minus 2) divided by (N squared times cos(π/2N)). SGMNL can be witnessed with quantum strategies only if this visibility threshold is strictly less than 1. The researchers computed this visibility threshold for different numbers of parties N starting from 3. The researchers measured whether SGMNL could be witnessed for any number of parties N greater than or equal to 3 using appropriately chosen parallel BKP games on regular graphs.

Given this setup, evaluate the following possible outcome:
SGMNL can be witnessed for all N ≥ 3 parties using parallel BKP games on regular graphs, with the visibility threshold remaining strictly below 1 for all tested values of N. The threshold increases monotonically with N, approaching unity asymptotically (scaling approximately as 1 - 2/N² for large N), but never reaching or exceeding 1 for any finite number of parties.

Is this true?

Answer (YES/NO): YES